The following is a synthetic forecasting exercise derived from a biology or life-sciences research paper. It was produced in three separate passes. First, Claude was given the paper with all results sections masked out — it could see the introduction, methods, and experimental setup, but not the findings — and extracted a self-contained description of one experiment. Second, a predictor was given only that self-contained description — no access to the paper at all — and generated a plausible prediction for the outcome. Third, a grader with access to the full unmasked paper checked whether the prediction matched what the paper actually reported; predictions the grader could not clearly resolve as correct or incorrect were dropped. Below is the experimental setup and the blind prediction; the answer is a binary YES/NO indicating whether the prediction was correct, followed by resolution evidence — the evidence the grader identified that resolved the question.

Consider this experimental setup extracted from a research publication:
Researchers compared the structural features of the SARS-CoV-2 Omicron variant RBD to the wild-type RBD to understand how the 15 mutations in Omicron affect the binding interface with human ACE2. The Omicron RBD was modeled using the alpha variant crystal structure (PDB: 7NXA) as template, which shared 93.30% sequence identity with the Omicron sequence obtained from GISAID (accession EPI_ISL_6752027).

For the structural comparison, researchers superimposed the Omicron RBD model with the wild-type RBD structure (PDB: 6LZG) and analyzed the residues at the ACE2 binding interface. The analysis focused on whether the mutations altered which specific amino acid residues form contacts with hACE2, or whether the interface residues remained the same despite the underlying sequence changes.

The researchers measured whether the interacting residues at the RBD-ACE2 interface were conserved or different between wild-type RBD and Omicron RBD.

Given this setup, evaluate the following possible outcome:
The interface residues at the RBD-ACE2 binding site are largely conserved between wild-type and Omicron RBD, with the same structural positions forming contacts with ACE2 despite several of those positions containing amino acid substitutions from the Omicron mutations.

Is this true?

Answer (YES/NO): YES